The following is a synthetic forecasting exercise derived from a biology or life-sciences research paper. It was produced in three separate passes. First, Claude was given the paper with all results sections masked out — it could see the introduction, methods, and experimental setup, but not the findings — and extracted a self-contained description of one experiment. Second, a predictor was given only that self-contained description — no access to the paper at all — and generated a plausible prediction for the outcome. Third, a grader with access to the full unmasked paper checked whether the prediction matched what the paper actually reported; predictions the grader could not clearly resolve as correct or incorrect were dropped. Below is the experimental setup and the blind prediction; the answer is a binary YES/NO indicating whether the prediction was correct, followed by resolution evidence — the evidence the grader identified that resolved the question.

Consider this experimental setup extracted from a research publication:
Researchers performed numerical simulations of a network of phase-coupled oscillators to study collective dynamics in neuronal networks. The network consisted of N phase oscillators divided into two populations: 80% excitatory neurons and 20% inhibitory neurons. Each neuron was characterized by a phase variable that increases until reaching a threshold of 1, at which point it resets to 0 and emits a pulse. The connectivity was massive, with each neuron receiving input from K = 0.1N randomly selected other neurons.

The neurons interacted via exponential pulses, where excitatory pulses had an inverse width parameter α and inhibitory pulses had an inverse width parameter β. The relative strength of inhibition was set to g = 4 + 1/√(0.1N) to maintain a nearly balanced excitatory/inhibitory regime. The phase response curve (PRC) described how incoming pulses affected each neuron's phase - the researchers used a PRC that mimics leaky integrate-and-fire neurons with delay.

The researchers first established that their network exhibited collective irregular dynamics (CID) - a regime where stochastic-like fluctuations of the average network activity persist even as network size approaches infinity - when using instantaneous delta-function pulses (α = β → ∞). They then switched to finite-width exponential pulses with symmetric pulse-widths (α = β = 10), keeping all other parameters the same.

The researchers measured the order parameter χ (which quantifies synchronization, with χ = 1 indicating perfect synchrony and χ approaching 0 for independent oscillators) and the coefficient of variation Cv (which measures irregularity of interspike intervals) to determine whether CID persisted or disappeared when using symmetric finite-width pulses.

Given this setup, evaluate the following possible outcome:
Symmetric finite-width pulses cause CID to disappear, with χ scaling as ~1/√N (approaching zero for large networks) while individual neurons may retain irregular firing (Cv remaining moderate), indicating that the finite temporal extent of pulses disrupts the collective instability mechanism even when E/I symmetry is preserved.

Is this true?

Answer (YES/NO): NO